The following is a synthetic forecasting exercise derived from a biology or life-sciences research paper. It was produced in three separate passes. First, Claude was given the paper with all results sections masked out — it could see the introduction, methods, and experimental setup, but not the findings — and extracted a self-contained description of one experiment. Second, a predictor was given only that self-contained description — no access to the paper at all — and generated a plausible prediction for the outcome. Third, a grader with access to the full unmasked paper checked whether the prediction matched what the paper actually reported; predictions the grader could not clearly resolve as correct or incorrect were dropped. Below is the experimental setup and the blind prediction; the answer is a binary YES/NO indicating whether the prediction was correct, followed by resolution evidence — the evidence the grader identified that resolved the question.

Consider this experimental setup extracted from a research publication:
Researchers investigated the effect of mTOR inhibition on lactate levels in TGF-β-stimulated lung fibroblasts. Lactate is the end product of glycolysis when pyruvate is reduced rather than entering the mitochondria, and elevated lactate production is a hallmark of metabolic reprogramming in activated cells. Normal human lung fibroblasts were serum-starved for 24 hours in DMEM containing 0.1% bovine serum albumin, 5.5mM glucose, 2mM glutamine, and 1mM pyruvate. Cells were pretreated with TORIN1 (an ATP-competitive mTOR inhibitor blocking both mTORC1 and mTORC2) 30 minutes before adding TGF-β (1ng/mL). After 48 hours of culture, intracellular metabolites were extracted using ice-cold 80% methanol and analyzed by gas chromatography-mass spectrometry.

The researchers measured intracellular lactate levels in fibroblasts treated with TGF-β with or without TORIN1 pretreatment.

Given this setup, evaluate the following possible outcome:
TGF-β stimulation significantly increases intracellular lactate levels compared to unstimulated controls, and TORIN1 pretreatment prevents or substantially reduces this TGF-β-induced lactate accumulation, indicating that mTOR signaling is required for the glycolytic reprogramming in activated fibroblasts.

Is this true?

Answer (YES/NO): YES